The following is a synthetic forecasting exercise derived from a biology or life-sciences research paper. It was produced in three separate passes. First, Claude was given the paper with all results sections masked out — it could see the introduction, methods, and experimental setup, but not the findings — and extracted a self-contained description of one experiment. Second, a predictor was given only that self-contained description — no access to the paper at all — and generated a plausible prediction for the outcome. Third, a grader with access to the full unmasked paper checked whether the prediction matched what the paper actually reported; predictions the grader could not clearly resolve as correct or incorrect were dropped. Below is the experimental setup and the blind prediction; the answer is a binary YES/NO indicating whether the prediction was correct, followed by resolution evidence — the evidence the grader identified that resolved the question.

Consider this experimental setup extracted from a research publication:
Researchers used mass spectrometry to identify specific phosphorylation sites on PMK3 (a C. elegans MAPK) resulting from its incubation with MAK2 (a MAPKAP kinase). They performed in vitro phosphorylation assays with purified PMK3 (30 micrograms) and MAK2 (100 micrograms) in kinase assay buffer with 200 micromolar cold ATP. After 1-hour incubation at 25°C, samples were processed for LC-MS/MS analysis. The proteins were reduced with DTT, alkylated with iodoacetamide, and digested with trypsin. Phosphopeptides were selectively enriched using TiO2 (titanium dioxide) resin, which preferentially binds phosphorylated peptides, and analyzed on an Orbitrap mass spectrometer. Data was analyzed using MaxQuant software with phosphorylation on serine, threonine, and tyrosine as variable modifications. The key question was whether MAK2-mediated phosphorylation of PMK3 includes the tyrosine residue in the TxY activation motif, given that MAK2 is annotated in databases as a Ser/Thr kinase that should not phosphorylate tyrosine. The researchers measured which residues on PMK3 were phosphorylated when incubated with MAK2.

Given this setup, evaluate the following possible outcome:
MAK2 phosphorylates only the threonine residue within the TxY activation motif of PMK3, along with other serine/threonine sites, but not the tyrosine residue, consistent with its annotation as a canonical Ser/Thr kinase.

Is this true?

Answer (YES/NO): NO